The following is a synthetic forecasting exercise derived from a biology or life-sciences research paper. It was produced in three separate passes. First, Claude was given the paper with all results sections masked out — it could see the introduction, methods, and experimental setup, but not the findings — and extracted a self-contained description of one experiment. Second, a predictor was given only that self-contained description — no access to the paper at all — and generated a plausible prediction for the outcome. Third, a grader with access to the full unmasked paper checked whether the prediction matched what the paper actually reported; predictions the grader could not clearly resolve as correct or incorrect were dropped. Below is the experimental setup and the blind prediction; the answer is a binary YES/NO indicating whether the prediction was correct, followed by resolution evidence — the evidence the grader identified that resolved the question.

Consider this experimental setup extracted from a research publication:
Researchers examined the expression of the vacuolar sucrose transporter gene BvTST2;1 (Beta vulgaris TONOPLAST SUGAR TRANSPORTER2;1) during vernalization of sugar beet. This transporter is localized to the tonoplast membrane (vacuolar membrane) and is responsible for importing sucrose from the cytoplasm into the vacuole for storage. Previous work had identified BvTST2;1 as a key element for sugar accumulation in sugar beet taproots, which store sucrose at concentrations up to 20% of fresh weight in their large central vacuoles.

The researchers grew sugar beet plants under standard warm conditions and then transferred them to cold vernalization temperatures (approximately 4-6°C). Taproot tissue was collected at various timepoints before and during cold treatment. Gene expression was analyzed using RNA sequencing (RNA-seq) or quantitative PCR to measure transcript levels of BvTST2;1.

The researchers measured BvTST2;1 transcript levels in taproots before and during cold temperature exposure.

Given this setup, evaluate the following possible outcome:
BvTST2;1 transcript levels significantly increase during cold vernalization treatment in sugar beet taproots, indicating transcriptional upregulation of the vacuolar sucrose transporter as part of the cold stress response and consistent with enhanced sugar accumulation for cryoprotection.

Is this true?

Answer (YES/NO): NO